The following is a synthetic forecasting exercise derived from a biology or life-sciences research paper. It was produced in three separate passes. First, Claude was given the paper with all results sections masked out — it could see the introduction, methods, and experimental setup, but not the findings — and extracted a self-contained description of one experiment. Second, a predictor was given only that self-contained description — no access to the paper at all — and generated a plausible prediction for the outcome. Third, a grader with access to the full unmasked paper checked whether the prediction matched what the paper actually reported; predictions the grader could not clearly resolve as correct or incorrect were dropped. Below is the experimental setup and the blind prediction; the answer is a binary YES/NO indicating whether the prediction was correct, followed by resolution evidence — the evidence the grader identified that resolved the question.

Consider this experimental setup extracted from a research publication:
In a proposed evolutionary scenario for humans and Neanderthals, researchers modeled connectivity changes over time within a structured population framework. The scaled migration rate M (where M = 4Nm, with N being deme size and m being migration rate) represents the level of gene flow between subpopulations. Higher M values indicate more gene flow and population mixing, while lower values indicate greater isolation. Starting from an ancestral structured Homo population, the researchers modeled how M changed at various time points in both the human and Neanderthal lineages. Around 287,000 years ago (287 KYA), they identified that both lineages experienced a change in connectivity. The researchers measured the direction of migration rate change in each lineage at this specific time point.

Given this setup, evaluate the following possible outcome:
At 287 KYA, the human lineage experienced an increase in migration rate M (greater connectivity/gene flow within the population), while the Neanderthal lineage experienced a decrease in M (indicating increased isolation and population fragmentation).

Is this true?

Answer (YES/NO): NO